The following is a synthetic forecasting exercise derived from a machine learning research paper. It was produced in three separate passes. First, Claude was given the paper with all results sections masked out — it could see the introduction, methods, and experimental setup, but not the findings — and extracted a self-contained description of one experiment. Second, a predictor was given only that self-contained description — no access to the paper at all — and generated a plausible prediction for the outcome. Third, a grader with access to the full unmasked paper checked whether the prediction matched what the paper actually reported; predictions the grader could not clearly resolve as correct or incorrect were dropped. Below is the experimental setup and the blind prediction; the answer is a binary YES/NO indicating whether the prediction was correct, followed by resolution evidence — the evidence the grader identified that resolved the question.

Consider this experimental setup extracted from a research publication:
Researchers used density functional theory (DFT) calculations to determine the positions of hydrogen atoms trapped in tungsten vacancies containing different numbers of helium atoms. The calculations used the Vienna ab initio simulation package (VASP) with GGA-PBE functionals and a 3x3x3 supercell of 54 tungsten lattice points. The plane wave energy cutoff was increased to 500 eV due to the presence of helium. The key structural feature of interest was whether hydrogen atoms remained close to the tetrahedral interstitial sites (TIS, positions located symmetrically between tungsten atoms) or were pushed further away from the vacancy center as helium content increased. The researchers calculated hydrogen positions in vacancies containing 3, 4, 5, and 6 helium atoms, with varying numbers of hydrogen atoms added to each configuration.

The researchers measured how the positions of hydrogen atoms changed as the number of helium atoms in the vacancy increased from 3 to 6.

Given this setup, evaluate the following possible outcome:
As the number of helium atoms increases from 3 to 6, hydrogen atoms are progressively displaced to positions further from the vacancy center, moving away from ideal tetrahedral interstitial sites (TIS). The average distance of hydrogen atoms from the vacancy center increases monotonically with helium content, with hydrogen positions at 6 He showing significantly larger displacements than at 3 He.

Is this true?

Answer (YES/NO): NO